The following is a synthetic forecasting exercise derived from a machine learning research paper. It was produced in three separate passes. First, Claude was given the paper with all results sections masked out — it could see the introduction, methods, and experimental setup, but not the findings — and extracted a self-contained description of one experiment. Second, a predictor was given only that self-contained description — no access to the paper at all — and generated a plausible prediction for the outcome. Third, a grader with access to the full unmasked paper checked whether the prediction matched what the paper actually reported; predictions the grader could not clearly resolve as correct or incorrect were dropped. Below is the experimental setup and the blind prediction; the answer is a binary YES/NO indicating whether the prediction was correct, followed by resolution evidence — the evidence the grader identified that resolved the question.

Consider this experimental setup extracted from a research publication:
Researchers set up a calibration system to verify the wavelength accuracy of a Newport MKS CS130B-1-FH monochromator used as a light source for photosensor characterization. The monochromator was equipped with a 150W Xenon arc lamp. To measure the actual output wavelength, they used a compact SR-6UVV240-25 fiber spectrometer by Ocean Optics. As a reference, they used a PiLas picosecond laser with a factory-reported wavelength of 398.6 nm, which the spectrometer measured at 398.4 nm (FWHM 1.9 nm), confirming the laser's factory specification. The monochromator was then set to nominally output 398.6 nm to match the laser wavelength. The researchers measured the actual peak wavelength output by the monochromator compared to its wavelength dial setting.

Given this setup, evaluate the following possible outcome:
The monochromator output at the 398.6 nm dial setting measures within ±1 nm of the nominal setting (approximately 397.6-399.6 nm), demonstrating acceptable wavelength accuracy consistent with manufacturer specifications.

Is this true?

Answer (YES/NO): NO